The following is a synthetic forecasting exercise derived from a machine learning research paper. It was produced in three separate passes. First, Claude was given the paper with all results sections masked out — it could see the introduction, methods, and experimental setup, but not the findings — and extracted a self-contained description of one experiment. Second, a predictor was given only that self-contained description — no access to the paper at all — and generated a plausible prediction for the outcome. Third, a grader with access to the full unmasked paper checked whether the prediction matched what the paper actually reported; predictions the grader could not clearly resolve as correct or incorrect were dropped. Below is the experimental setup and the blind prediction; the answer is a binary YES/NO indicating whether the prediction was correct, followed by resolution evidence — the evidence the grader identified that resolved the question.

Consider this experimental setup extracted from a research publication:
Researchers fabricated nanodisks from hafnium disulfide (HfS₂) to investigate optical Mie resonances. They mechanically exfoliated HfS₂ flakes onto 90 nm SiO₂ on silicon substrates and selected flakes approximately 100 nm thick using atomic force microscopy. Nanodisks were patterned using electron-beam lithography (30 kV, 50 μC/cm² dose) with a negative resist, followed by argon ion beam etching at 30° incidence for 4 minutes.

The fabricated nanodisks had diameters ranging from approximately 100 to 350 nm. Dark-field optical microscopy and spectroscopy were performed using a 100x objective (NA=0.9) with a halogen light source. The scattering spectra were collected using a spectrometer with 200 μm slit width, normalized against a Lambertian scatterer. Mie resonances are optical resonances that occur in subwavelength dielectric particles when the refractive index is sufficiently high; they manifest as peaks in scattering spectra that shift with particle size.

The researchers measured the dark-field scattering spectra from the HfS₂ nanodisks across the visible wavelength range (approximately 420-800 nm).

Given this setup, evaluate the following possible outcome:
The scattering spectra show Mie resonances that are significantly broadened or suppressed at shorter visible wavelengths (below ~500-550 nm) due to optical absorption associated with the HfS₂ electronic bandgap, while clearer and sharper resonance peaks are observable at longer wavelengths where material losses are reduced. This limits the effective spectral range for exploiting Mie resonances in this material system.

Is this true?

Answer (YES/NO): NO